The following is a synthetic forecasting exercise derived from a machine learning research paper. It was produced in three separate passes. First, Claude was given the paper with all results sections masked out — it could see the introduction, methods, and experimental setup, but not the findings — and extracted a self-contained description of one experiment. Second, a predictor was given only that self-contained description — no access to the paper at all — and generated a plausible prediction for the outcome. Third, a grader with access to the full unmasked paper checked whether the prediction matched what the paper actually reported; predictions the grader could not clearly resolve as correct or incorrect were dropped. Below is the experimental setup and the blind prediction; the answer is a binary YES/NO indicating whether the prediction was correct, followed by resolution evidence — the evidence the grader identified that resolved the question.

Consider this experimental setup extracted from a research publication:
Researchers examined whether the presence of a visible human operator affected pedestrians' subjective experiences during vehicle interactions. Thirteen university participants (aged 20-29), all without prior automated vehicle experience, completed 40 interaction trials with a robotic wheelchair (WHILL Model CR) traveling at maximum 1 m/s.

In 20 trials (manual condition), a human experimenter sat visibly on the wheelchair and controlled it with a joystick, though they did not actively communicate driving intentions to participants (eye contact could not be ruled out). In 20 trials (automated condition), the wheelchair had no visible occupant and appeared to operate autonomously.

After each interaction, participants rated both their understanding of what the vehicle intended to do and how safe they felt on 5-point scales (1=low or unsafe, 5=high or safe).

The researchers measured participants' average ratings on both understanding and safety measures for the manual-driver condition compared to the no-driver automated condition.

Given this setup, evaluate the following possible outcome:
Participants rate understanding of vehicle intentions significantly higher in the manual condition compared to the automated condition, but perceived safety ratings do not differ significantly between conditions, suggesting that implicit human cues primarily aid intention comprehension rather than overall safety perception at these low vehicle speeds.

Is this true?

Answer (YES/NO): NO